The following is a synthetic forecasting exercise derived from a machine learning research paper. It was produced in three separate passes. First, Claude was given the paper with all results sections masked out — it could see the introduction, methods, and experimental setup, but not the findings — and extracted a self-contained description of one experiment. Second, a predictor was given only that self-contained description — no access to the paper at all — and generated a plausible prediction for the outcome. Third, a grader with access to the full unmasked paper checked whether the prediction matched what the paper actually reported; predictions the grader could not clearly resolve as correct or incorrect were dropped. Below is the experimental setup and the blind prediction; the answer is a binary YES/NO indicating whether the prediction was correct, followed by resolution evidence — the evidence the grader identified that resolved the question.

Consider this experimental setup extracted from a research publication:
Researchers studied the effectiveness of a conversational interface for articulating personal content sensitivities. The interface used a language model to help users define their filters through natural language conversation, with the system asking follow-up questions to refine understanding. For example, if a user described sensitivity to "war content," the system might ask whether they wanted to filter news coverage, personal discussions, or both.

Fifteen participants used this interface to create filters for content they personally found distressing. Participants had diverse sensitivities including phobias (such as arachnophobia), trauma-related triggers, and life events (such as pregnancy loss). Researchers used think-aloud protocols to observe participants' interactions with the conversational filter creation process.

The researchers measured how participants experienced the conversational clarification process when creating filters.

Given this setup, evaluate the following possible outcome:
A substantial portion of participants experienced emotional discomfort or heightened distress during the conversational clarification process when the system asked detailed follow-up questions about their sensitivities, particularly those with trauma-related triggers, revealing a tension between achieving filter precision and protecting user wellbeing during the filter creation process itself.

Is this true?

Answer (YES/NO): NO